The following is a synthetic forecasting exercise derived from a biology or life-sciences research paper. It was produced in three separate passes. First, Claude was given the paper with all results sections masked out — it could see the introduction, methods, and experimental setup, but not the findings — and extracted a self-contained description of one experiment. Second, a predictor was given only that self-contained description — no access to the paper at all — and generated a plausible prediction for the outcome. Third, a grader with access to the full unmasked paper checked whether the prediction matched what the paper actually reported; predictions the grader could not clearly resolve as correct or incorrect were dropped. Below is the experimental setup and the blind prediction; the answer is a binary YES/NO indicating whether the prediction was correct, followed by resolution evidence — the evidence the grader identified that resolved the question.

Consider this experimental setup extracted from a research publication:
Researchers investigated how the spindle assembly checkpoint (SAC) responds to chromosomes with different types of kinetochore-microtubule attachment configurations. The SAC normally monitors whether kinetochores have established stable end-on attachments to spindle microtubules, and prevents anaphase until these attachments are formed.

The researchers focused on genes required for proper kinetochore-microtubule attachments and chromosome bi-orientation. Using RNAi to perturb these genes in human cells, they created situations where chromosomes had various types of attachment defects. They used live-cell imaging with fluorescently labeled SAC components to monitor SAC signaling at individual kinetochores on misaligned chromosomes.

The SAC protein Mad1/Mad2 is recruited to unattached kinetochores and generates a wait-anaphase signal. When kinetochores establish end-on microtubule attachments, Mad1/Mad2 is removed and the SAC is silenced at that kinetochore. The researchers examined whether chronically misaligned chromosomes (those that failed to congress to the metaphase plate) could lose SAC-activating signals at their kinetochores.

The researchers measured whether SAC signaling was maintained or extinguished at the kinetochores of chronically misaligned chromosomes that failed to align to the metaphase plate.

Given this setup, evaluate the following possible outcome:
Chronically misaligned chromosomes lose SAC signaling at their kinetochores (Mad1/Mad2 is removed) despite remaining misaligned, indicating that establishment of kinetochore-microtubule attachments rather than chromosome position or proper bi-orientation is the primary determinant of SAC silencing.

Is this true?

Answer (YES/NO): YES